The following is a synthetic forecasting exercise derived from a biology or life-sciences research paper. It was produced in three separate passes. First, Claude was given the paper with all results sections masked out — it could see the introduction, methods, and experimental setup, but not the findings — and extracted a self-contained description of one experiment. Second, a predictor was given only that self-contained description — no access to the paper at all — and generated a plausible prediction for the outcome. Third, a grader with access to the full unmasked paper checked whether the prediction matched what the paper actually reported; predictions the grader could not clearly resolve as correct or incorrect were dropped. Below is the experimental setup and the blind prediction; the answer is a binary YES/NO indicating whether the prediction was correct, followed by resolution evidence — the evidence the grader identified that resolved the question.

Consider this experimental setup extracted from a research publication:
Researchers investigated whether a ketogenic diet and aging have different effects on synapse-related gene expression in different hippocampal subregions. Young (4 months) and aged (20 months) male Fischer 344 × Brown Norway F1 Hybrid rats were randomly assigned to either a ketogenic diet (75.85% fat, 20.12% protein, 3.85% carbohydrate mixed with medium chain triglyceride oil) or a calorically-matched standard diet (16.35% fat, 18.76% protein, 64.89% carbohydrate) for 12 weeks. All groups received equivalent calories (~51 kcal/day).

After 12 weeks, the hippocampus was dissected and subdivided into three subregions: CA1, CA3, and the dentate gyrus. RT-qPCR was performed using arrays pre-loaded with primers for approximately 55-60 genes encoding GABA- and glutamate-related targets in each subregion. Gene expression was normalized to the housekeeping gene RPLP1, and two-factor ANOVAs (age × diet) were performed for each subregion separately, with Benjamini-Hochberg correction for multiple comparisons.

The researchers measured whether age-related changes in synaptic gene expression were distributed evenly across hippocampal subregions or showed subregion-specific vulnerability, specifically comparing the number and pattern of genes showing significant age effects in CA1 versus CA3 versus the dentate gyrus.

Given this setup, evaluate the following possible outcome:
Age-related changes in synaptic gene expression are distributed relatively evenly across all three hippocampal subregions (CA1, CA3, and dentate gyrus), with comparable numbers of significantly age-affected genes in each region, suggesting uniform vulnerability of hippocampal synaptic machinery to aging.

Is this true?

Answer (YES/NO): NO